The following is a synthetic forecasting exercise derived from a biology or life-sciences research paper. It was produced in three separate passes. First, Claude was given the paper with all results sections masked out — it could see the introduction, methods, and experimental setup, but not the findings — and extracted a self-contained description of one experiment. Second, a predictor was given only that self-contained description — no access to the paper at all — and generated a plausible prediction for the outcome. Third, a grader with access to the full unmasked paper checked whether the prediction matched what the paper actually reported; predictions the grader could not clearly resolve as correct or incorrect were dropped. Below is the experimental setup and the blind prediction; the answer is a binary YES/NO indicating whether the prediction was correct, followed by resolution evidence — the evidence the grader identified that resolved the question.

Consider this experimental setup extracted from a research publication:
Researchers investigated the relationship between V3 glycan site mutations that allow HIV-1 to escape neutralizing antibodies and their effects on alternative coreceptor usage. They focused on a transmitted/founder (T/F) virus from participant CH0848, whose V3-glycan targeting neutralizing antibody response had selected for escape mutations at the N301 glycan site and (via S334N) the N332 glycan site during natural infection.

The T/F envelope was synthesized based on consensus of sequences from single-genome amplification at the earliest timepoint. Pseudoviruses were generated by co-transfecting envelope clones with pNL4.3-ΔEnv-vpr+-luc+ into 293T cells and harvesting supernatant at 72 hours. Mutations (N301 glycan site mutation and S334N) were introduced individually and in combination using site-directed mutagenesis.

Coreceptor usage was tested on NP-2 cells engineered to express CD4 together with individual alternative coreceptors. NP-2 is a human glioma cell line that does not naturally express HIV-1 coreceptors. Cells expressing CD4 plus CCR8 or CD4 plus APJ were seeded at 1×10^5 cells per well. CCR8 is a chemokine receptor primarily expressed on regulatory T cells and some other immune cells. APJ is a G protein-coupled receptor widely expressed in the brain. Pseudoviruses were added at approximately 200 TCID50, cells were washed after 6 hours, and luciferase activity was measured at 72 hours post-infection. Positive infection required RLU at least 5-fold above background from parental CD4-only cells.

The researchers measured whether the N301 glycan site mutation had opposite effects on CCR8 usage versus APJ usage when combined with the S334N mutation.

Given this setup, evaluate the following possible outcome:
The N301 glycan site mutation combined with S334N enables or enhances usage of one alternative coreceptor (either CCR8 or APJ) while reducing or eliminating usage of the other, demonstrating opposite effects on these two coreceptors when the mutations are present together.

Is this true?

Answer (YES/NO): YES